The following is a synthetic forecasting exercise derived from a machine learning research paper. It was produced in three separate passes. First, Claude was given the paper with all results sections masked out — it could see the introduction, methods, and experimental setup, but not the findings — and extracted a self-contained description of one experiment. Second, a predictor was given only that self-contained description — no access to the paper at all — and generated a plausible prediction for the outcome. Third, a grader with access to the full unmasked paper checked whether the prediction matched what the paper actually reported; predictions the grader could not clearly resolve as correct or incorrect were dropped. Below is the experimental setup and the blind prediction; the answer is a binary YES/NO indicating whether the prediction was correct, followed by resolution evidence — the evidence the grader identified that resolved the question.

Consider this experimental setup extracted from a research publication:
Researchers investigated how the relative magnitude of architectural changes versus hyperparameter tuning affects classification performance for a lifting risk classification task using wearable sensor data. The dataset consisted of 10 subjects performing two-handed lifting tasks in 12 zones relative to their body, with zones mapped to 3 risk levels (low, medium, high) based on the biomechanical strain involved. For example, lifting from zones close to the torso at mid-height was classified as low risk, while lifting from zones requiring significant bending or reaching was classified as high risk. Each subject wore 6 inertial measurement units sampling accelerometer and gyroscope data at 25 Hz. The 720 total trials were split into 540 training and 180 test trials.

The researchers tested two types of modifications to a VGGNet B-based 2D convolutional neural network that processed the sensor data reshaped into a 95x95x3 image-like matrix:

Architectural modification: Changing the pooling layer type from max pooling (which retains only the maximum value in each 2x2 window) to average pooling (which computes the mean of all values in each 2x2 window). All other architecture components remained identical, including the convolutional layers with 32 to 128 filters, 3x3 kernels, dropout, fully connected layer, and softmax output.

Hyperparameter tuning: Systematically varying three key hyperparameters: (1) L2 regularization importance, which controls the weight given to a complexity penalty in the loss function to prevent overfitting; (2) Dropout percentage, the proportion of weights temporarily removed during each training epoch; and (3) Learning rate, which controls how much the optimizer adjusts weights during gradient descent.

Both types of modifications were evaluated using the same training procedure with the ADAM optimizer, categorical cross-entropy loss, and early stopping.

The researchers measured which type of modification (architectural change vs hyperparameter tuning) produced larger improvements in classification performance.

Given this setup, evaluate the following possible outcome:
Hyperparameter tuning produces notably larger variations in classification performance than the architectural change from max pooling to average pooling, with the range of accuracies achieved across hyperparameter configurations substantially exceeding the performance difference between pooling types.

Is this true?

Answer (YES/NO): NO